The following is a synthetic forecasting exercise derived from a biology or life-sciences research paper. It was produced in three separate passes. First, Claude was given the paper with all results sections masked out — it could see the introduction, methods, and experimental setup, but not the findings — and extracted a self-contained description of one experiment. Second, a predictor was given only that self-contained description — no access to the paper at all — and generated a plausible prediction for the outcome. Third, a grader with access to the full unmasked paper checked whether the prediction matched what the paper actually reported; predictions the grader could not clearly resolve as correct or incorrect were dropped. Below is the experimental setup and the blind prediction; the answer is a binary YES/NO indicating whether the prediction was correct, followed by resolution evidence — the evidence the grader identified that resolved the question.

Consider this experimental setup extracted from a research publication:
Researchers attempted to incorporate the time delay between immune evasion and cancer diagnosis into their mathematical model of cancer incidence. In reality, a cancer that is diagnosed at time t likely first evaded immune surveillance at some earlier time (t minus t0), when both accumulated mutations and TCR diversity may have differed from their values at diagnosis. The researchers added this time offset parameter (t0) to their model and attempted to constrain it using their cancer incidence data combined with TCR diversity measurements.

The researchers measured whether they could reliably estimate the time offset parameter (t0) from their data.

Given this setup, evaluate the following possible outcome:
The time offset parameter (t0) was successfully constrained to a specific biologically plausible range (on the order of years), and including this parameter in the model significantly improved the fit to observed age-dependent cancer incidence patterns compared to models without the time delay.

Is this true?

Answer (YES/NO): NO